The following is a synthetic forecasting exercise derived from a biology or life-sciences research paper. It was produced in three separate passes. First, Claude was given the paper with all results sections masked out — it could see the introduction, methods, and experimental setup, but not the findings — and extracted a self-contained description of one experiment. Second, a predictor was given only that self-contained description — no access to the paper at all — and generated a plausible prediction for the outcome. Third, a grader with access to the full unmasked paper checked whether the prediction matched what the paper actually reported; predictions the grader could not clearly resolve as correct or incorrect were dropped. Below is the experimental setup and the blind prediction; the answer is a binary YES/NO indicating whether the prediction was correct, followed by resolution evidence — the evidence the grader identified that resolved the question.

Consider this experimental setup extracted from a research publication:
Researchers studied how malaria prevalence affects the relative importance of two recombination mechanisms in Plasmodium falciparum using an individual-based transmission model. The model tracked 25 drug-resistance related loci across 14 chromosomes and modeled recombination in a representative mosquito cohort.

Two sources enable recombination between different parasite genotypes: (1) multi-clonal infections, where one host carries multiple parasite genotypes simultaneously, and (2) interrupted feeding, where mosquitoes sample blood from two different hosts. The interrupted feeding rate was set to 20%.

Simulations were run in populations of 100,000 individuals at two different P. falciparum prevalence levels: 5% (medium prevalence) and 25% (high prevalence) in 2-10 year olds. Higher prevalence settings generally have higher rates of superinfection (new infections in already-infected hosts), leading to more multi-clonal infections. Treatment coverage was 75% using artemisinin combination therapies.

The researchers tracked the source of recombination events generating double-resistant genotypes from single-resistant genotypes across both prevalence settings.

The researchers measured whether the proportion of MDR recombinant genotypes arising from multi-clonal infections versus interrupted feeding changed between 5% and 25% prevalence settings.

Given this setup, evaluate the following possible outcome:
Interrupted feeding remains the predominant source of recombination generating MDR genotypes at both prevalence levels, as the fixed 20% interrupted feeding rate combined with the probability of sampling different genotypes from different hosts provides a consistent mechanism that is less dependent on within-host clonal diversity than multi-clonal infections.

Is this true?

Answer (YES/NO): NO